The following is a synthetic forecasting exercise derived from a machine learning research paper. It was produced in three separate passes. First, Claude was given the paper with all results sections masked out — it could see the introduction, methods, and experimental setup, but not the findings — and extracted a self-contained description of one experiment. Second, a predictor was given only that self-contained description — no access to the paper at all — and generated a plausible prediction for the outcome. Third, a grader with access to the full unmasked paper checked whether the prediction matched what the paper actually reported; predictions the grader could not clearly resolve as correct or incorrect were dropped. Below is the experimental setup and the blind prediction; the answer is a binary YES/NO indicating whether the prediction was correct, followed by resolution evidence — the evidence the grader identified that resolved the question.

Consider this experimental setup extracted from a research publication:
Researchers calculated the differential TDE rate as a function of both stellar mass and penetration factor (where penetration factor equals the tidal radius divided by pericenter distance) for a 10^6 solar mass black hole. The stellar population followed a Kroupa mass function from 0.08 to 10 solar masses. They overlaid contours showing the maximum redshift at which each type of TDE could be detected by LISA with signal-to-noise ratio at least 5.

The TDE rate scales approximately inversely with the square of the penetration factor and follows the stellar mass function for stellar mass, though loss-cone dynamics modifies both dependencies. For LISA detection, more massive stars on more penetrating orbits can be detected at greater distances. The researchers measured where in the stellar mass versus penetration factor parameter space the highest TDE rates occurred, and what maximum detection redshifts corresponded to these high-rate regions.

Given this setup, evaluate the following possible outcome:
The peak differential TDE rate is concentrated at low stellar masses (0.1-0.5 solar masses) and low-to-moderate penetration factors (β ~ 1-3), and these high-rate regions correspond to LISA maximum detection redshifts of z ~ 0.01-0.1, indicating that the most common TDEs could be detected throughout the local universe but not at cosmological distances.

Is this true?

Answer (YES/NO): NO